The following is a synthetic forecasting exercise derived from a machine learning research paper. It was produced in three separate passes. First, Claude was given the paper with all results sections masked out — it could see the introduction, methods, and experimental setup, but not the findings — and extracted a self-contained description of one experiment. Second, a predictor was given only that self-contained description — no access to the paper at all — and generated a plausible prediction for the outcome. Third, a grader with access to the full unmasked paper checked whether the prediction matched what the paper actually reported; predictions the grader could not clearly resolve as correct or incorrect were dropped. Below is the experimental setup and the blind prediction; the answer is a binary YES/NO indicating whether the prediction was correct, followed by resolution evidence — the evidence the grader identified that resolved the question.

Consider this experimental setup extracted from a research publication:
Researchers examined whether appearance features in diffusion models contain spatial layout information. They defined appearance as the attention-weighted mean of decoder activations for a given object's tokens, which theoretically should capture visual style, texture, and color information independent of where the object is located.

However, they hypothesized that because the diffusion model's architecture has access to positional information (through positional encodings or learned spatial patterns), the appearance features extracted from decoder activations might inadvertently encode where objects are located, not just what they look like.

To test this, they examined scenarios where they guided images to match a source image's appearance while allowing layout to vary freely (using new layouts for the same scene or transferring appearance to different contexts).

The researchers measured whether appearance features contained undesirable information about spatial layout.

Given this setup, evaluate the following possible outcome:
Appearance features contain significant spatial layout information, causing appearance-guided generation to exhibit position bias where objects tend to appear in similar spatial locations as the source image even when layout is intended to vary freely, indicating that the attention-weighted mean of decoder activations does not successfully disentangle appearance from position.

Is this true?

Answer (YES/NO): YES